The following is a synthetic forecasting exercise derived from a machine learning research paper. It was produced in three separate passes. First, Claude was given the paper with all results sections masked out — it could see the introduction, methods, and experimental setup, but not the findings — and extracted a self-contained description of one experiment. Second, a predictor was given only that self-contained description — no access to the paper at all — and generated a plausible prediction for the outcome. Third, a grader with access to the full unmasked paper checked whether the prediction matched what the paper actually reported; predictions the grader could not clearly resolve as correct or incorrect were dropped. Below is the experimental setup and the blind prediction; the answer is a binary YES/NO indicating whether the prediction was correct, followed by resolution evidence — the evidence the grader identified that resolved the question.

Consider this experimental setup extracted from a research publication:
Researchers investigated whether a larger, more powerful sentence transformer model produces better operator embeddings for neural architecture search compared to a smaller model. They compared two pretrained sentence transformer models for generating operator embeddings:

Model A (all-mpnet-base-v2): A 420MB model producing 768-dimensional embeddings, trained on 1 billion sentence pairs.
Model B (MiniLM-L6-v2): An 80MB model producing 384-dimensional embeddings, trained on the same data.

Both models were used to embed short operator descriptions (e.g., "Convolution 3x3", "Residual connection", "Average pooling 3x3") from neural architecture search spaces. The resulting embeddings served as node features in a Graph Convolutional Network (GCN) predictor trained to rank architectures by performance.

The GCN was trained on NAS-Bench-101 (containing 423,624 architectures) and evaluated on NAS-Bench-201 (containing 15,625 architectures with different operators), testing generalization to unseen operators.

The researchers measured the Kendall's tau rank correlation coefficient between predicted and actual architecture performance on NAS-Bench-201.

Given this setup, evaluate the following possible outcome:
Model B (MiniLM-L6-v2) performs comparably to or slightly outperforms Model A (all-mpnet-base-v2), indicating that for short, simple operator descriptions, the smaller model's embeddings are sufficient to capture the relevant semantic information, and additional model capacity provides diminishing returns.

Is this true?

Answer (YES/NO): NO